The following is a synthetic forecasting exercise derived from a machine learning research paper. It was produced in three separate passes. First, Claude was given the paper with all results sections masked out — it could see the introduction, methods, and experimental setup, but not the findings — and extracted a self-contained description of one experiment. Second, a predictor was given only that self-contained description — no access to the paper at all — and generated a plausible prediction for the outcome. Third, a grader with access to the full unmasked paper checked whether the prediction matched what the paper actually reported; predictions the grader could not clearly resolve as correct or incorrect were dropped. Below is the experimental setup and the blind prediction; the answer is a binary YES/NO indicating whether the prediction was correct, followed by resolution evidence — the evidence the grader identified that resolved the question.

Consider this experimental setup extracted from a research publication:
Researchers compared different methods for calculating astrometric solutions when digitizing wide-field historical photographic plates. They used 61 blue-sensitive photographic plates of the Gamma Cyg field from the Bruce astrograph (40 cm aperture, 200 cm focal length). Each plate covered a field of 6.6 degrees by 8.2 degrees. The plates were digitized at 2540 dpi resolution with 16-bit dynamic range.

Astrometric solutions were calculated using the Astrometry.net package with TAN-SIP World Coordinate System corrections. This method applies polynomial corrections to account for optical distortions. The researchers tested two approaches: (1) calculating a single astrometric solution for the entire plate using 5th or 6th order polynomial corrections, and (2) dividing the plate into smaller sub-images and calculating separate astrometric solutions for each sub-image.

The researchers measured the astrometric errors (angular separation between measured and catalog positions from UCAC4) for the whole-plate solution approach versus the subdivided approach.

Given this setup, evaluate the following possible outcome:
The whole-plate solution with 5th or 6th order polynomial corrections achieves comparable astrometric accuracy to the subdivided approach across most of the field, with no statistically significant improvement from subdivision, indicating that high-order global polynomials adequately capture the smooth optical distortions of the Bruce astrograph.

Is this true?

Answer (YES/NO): NO